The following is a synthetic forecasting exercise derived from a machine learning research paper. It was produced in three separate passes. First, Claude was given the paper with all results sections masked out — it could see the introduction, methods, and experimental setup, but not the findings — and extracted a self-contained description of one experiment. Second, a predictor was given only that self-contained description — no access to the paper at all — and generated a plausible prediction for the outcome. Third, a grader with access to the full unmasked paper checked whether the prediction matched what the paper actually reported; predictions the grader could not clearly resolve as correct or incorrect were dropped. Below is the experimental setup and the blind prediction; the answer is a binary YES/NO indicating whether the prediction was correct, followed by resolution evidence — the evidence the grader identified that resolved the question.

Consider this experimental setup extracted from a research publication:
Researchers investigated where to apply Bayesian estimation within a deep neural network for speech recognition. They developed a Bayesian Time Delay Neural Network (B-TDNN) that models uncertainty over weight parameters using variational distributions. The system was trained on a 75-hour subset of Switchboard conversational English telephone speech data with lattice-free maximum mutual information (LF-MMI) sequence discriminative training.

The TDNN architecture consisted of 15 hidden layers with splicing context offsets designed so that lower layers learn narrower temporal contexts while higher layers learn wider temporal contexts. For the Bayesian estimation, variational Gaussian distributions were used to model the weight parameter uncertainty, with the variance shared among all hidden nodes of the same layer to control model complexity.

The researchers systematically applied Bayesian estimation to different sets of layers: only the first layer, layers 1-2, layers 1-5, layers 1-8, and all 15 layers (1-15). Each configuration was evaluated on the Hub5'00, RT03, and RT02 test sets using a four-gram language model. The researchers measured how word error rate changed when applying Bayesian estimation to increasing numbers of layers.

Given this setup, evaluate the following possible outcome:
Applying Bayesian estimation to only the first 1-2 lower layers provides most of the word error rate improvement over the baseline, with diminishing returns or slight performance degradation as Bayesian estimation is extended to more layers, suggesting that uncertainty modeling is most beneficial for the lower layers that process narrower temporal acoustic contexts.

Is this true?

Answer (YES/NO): YES